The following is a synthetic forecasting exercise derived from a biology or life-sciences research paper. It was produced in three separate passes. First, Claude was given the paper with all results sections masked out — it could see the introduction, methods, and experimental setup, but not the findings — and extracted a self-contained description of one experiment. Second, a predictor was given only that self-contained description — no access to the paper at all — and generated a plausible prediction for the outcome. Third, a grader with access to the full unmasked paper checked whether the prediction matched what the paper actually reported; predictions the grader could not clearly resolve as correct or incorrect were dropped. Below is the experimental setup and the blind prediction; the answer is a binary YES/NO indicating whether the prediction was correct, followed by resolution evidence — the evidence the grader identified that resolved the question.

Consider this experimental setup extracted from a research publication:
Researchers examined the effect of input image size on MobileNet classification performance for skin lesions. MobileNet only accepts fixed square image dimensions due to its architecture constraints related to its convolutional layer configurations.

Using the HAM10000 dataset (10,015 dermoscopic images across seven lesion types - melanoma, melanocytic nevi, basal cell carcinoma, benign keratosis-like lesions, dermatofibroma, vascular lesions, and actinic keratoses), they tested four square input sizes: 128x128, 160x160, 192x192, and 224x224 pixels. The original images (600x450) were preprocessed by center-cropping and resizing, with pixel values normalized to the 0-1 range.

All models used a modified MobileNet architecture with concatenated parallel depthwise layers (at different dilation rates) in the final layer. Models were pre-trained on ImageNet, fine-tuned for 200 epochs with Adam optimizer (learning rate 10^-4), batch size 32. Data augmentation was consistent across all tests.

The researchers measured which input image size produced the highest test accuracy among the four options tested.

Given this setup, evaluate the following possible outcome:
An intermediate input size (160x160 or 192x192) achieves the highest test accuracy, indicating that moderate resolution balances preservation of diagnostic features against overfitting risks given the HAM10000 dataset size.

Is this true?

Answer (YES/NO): NO